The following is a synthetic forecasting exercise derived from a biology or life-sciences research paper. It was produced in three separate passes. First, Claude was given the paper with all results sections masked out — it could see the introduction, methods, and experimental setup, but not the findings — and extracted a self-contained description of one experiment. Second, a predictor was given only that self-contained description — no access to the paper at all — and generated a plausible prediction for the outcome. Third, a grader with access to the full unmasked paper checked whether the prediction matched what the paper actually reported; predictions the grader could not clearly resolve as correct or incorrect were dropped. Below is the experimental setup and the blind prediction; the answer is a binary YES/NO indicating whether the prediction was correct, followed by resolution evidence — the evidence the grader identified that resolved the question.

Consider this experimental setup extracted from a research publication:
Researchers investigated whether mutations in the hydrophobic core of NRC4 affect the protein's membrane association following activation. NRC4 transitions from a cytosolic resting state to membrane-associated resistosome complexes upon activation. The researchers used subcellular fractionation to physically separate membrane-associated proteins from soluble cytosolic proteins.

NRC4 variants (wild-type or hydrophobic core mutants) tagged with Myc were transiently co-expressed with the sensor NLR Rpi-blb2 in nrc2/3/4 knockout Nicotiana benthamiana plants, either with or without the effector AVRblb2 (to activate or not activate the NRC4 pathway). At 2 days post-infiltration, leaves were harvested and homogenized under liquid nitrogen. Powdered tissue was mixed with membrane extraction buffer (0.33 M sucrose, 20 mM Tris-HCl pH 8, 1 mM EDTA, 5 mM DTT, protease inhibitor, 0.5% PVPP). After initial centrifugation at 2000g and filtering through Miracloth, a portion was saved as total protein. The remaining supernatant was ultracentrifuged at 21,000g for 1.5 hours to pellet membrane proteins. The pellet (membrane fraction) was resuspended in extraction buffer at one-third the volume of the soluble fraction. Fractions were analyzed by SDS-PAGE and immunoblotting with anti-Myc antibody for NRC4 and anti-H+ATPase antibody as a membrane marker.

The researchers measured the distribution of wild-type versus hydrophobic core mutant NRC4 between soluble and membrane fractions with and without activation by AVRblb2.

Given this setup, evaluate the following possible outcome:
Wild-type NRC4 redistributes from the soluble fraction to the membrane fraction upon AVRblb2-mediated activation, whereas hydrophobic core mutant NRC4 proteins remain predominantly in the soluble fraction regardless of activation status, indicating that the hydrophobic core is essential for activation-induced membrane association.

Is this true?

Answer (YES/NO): YES